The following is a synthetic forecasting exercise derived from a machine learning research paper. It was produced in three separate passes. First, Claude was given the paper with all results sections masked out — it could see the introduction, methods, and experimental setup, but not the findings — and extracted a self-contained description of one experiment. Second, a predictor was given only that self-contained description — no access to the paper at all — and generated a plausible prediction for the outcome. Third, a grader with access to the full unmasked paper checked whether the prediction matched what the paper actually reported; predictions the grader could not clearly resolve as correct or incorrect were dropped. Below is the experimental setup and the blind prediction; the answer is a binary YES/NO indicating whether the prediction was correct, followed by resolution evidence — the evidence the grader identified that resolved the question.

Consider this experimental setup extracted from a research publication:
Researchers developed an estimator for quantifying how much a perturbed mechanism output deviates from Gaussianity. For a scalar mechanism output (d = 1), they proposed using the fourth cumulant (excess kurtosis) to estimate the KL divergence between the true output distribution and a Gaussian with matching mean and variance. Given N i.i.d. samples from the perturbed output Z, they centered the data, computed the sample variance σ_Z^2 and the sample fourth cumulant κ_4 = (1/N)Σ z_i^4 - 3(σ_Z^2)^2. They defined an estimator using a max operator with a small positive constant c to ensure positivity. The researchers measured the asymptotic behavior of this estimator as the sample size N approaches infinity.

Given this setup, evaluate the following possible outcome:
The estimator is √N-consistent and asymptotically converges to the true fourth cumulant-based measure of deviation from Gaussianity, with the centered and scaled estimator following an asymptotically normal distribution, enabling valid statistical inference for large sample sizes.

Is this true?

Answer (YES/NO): NO